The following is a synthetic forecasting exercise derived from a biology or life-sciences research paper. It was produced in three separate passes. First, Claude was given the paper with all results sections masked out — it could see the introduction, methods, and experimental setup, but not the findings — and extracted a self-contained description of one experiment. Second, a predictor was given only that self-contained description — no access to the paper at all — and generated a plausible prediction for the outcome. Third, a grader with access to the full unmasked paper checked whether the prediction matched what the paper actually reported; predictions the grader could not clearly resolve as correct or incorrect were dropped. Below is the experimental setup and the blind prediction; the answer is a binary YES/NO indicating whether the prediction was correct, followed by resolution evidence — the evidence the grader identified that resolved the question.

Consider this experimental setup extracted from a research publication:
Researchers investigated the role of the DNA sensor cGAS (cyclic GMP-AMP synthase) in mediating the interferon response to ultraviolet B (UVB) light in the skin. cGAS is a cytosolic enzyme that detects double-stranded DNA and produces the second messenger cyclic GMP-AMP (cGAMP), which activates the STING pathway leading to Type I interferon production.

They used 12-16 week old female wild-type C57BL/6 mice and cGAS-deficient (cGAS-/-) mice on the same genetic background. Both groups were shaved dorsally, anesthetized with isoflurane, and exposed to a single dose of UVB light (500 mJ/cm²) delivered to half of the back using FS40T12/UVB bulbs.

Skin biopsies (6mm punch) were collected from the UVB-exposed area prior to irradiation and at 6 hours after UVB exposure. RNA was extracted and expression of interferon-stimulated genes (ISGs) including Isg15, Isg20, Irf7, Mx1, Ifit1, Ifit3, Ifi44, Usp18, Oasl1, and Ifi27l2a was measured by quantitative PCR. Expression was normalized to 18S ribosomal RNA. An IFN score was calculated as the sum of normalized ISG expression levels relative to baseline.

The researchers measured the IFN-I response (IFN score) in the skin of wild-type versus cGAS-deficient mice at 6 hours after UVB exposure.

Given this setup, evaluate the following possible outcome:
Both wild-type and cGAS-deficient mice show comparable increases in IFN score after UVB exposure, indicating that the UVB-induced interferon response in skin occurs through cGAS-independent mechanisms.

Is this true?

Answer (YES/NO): NO